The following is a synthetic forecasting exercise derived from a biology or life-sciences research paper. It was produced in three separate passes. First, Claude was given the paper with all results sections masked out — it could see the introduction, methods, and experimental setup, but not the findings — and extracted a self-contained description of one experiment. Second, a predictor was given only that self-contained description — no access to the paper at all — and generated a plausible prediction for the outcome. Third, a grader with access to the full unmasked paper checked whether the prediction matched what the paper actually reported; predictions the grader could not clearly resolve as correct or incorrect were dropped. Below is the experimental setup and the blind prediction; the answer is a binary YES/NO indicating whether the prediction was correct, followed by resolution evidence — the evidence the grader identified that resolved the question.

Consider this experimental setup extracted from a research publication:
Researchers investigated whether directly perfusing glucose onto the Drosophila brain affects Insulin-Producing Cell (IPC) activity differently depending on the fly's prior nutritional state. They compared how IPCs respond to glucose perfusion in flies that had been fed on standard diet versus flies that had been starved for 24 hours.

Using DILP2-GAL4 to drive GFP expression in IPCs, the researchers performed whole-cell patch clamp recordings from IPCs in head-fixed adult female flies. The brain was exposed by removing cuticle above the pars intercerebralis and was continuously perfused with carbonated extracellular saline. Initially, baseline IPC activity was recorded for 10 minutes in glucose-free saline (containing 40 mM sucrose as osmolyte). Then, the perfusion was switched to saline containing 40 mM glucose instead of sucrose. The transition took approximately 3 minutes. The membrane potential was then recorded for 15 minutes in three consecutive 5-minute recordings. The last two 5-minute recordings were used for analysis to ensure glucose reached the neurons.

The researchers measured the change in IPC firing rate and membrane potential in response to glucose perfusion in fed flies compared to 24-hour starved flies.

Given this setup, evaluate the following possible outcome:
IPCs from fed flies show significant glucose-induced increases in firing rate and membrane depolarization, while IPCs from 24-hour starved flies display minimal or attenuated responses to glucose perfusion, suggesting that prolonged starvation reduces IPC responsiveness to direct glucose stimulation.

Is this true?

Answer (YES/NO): NO